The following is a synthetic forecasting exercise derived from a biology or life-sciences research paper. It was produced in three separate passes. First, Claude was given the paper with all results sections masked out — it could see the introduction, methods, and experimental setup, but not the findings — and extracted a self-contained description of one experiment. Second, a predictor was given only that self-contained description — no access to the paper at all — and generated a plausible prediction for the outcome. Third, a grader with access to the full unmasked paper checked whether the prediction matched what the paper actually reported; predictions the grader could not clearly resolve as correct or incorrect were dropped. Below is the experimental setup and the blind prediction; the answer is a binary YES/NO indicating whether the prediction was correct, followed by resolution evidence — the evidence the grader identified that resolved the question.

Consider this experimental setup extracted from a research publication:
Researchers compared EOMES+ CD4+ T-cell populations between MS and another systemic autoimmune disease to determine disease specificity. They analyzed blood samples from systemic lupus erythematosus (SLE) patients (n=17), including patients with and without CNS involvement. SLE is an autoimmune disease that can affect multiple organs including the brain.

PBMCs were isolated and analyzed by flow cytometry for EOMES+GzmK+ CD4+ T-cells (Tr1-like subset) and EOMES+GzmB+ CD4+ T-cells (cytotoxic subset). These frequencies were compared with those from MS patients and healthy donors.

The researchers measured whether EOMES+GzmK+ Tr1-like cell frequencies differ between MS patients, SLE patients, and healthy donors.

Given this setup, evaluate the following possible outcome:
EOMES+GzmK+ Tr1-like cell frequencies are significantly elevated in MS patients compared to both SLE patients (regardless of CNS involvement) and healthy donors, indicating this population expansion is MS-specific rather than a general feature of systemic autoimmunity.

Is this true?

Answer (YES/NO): NO